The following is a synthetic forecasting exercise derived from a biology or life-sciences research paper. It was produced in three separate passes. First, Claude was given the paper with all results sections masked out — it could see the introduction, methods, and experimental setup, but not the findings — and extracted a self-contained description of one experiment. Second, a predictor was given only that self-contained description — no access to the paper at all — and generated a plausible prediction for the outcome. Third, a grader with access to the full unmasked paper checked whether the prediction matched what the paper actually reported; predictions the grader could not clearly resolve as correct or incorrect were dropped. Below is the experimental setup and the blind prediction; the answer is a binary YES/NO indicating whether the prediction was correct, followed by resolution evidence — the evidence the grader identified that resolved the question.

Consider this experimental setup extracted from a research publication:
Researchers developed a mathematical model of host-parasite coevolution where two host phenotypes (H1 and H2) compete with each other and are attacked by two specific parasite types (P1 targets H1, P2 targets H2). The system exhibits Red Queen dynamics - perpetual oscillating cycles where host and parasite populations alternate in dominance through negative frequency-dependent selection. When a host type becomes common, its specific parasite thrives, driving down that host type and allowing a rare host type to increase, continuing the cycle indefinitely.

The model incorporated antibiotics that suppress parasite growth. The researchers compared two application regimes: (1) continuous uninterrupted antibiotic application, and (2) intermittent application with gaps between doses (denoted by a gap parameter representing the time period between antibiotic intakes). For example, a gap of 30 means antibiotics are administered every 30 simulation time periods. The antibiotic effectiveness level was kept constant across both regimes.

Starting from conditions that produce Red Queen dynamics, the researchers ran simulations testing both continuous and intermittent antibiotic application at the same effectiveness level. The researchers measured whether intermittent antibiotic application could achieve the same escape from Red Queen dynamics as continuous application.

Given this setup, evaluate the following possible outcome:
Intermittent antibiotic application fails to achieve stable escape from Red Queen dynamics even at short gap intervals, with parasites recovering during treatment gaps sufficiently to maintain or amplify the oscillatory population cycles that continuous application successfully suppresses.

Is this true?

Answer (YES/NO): YES